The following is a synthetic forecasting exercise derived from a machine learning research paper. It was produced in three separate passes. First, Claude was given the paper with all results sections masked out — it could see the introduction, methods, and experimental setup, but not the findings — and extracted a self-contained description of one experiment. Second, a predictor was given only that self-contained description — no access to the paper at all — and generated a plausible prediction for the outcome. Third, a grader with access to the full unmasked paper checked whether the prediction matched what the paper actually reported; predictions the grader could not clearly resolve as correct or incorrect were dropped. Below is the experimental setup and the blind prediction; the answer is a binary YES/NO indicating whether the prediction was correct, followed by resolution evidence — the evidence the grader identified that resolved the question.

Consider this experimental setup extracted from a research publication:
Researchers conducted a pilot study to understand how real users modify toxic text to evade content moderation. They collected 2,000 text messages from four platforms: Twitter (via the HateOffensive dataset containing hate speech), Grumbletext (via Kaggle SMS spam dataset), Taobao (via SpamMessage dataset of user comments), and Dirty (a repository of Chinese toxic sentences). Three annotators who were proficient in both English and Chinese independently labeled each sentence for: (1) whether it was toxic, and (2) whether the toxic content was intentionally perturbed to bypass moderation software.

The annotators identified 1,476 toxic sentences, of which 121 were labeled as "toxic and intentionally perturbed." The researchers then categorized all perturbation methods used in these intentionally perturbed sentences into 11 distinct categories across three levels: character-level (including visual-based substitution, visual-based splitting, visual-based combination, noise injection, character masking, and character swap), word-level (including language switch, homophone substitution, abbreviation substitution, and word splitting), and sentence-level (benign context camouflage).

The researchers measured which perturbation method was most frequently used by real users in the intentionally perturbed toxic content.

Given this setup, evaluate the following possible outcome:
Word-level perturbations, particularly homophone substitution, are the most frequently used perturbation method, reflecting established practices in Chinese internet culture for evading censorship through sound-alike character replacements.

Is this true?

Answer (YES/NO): YES